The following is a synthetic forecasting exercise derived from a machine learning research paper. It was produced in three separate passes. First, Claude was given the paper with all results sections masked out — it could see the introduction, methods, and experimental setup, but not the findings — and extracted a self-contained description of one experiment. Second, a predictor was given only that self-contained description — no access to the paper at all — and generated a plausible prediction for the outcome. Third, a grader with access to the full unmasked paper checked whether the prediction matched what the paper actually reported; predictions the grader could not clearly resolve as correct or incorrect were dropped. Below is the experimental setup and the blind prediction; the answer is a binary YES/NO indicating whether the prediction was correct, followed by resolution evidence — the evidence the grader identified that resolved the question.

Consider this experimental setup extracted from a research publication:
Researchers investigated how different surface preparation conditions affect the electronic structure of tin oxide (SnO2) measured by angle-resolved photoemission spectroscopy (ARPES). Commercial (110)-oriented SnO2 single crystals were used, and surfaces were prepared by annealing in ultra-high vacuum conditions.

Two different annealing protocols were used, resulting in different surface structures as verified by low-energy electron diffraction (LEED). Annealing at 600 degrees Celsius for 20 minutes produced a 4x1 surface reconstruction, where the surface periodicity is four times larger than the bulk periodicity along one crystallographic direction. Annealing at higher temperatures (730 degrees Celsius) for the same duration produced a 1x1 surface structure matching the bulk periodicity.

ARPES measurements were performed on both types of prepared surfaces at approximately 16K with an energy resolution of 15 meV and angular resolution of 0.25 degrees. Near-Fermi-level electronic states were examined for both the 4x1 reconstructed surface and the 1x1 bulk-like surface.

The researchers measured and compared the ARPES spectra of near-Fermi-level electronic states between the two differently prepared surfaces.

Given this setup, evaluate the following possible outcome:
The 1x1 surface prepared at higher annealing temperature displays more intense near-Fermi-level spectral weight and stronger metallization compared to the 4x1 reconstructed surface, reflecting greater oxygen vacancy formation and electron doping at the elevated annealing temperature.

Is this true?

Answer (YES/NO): NO